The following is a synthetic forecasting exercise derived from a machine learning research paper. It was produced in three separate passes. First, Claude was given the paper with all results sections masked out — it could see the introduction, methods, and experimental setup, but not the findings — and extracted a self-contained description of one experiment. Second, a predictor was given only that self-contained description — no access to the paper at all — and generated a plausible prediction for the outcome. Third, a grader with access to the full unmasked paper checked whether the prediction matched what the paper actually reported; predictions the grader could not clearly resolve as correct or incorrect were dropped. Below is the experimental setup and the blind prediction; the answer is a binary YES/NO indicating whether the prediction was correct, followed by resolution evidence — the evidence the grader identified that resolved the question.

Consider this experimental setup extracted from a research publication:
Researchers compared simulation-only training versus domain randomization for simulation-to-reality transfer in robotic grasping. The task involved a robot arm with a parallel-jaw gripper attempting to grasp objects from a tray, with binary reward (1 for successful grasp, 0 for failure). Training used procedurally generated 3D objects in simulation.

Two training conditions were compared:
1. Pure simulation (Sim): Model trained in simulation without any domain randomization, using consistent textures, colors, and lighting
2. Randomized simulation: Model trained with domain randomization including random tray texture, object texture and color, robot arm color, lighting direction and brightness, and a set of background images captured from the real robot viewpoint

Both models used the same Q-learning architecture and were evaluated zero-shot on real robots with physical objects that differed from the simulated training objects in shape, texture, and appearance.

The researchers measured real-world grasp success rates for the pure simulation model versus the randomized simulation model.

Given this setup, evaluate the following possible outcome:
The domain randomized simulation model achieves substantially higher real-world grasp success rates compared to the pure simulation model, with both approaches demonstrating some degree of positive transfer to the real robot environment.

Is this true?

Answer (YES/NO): YES